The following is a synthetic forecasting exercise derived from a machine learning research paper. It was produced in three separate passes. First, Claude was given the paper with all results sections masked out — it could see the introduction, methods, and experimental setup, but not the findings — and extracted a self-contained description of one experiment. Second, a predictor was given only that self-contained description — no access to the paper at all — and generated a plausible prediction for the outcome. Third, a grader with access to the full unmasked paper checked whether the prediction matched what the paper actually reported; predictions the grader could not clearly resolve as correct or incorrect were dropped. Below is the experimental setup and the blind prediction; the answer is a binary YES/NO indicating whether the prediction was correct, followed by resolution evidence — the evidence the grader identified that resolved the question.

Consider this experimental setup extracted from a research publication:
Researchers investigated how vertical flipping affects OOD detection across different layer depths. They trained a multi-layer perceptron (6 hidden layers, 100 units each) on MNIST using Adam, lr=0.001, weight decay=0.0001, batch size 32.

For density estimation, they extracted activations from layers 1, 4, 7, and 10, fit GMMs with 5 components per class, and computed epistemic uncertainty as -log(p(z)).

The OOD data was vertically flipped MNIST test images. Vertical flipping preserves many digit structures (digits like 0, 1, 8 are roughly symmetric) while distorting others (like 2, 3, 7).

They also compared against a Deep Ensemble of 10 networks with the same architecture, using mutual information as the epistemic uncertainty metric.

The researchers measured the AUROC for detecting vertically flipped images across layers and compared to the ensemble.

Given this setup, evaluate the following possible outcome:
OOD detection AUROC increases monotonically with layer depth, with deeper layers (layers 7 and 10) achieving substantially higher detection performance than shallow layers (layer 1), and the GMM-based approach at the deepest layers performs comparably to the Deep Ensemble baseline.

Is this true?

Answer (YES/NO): NO